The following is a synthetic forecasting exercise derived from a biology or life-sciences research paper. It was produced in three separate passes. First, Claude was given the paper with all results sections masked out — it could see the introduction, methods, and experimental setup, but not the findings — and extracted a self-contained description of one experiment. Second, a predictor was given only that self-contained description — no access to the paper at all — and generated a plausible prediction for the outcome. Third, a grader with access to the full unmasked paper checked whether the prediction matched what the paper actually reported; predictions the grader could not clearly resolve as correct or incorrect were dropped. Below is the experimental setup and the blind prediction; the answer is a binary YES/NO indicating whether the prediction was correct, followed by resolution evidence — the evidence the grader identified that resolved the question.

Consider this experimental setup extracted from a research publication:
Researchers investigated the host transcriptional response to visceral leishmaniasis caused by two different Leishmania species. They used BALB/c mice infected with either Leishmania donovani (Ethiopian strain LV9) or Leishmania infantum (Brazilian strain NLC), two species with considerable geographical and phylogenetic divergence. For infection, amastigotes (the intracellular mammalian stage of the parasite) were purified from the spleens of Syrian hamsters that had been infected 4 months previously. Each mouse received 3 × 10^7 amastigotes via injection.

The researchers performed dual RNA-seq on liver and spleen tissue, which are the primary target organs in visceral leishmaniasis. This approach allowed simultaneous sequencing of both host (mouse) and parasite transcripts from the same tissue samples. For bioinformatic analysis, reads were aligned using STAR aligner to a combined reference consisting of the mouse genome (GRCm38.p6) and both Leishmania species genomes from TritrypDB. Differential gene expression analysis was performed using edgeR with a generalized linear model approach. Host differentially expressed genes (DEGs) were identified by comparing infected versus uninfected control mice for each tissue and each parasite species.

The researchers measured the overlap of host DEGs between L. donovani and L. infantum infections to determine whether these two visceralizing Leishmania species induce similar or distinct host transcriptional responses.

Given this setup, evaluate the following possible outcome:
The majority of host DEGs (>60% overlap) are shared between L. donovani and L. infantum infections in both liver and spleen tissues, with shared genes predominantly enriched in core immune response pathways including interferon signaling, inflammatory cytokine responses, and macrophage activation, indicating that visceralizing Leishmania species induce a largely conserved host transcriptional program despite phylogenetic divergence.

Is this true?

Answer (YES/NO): YES